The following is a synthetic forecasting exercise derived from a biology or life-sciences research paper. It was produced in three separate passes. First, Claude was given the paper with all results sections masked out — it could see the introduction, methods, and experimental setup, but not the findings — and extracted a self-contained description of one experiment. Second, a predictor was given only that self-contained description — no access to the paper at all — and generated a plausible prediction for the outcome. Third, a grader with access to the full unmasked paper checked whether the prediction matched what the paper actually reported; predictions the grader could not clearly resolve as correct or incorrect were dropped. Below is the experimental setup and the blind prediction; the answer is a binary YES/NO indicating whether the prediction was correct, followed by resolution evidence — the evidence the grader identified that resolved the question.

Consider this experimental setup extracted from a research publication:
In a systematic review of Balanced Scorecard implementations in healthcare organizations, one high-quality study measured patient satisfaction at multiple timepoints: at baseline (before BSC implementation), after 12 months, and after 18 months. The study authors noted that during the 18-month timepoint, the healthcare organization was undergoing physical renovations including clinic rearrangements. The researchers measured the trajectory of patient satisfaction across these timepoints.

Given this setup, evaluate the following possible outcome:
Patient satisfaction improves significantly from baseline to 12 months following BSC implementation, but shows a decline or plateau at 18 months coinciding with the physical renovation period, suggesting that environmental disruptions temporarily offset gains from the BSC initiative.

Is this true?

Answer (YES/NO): YES